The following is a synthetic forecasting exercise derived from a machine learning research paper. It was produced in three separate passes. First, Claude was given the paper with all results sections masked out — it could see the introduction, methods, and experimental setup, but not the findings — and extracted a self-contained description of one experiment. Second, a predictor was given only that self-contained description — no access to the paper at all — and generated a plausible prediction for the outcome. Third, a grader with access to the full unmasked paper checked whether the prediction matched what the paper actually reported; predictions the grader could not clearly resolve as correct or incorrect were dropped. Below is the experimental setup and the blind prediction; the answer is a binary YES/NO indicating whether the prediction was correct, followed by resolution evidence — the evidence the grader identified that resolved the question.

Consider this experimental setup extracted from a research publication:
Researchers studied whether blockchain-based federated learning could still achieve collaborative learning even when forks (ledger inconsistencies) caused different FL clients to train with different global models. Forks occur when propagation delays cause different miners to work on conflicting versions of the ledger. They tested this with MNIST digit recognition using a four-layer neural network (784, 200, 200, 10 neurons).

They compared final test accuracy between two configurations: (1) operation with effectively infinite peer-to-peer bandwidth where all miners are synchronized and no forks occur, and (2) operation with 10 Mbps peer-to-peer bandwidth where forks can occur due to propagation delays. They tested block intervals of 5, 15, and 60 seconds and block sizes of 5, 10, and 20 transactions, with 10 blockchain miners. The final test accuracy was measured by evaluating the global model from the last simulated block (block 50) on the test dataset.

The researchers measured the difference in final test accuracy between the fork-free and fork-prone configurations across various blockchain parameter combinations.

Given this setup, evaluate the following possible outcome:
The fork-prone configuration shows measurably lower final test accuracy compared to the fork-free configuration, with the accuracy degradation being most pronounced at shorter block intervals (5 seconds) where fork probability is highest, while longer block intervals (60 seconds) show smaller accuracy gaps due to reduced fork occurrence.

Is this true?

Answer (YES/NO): YES